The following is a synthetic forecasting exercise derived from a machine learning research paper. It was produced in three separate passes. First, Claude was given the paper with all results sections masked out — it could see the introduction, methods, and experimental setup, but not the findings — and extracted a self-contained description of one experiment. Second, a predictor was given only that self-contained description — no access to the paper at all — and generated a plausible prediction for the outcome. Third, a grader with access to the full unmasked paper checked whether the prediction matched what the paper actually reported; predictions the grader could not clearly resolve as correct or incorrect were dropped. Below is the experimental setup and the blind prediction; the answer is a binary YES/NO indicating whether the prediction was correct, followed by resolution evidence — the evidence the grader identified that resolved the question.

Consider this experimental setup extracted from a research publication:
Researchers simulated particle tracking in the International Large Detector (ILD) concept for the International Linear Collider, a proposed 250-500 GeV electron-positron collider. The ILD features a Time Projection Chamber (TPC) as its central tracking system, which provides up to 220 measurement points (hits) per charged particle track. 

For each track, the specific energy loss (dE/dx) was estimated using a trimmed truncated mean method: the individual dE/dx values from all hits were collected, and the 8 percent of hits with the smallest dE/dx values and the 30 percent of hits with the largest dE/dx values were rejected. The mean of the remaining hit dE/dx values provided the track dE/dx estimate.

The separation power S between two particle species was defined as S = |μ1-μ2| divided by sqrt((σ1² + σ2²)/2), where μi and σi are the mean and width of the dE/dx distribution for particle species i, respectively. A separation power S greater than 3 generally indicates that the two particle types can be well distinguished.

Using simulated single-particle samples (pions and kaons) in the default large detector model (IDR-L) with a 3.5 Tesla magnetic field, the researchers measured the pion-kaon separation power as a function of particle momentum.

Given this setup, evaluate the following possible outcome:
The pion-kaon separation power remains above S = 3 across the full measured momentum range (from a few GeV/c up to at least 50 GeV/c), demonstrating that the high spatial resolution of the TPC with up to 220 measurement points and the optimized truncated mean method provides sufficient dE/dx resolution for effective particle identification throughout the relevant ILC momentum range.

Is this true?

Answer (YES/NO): NO